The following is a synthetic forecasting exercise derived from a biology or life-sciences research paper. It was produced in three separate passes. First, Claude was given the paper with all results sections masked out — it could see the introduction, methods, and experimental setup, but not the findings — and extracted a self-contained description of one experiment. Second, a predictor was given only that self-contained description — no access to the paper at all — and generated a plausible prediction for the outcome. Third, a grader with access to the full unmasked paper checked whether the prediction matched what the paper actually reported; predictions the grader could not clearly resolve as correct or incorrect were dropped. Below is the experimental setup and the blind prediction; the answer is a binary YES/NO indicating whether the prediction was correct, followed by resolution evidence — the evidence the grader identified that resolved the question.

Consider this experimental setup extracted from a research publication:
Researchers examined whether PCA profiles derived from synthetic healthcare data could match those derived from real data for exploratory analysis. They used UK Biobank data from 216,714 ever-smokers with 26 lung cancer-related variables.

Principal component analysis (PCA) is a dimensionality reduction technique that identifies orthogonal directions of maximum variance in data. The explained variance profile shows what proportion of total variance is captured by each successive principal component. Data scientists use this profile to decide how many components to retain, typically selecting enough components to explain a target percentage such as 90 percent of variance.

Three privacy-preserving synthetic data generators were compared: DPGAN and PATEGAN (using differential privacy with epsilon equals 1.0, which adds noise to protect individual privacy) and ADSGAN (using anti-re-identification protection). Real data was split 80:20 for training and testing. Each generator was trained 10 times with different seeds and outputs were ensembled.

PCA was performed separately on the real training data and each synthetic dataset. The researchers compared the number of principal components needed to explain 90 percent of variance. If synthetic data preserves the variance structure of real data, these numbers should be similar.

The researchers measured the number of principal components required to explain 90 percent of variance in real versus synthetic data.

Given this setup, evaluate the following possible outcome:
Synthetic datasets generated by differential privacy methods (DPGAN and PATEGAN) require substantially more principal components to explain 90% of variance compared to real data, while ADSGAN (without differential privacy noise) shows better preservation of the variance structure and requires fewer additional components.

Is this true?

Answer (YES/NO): NO